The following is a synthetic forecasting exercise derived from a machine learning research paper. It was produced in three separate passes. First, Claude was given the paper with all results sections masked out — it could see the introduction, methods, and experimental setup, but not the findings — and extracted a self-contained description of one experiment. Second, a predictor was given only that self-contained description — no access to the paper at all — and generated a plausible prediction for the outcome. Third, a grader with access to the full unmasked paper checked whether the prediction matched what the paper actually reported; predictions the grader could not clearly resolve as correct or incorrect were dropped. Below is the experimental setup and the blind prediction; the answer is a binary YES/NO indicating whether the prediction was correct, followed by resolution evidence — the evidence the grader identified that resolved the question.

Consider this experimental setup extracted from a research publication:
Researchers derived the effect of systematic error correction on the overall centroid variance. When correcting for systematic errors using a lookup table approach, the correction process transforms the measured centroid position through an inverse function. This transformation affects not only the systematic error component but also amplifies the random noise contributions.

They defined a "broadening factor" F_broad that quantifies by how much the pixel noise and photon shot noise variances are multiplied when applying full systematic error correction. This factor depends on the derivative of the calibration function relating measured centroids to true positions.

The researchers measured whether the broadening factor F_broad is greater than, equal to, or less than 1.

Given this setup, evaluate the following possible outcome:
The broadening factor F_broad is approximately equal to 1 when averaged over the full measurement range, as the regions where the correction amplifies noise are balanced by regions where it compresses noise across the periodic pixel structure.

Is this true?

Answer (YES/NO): NO